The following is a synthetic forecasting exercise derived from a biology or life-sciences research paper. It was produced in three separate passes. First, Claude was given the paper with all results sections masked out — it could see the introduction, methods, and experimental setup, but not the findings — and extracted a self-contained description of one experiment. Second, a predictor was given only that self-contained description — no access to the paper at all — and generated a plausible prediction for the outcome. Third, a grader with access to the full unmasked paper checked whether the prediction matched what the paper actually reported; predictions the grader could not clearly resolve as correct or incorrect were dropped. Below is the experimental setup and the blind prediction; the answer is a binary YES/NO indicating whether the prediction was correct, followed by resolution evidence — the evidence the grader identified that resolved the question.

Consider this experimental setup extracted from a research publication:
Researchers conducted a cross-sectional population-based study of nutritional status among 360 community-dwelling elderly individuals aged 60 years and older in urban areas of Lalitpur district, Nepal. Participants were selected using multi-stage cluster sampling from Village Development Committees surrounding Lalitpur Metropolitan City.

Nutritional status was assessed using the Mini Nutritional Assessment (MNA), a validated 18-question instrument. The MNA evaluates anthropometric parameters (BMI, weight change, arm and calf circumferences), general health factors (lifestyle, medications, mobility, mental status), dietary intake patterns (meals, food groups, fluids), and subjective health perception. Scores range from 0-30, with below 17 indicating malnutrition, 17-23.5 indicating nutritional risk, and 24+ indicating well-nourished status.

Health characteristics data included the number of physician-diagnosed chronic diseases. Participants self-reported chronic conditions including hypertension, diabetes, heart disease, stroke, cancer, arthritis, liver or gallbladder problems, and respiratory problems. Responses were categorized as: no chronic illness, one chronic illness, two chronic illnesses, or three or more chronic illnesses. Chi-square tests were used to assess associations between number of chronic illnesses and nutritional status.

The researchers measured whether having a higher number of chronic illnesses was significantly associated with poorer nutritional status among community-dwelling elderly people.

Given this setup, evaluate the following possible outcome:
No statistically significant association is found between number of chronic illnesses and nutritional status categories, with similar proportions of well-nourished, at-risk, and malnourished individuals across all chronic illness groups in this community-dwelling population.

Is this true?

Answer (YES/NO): YES